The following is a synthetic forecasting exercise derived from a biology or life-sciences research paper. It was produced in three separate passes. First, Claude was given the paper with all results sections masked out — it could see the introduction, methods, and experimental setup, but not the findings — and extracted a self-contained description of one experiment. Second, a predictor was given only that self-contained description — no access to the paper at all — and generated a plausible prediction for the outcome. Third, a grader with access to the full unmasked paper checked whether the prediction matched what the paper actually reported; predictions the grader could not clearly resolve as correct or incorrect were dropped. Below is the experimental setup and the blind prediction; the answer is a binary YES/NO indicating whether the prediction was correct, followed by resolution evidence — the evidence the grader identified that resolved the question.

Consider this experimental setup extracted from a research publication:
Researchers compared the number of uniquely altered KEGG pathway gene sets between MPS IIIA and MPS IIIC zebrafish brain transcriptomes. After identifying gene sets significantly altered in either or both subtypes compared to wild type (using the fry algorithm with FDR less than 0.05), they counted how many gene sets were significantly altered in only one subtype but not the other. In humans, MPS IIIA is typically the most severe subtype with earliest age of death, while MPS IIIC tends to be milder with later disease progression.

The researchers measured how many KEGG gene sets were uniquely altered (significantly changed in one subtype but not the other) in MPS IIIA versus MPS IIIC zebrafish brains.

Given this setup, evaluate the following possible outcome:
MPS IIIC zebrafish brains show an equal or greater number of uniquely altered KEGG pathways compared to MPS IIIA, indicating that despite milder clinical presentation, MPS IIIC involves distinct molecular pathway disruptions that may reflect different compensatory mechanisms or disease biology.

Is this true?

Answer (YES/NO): NO